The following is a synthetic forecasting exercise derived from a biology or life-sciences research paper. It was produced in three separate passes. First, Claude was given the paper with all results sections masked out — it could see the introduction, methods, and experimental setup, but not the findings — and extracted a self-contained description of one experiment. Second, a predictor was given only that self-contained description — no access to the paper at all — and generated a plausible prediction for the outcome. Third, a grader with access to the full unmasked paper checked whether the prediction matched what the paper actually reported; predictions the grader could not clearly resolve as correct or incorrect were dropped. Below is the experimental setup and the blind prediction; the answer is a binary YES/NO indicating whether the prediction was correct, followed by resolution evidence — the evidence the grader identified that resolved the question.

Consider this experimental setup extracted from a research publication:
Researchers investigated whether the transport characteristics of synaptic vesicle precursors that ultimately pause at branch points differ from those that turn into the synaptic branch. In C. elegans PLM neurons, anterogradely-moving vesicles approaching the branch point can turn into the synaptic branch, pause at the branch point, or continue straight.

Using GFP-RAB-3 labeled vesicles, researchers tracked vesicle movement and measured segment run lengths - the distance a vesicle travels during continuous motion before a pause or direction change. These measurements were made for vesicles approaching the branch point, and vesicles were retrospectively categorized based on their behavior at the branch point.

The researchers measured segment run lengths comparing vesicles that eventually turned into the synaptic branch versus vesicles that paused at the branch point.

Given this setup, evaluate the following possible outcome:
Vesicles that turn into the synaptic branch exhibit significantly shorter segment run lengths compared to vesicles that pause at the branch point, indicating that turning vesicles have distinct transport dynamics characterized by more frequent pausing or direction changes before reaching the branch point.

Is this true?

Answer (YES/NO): NO